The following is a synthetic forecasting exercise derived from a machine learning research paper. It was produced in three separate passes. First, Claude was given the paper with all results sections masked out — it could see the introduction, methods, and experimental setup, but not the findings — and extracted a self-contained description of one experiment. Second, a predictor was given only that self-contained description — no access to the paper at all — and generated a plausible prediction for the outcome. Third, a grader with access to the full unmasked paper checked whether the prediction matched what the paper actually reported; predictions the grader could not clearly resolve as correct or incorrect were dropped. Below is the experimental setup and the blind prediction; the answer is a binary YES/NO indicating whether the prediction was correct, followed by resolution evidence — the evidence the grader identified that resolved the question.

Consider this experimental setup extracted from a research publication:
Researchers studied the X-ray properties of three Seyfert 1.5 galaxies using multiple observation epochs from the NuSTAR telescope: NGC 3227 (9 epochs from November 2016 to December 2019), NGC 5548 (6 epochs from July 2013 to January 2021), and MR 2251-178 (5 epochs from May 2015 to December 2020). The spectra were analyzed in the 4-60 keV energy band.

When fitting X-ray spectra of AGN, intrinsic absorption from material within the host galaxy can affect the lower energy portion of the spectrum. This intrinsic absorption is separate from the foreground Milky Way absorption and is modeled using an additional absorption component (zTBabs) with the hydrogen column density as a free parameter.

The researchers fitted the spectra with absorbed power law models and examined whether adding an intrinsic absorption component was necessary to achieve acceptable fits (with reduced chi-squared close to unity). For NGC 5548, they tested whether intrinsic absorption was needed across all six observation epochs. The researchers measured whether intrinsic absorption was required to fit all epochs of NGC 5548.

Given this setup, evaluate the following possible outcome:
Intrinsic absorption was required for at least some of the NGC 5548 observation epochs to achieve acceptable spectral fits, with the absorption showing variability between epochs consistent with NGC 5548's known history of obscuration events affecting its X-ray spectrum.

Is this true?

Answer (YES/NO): YES